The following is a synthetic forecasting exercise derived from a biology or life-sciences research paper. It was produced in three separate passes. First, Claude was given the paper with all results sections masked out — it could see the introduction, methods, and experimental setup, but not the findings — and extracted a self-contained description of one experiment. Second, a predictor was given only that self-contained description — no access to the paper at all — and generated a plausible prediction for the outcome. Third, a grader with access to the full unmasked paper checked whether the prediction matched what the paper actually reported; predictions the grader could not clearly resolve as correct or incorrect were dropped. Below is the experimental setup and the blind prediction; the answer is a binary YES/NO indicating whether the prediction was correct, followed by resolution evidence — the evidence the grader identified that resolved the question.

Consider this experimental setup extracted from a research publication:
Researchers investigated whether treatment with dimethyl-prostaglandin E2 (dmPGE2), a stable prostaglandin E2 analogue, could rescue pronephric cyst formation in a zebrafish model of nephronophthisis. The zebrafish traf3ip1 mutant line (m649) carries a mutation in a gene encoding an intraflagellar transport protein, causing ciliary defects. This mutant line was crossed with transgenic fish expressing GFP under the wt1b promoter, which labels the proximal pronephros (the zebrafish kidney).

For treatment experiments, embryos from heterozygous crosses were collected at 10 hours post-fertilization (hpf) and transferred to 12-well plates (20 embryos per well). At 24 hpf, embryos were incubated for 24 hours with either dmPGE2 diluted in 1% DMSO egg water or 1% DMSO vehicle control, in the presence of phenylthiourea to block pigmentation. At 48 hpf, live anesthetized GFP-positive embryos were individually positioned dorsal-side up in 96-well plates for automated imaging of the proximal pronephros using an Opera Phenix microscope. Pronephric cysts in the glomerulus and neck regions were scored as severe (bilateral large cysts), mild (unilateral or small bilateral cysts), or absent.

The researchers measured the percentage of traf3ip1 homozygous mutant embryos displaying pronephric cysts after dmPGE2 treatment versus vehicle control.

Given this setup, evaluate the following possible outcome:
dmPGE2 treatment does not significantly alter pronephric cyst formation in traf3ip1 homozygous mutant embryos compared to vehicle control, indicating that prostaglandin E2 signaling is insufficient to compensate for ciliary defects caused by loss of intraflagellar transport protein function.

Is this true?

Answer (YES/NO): NO